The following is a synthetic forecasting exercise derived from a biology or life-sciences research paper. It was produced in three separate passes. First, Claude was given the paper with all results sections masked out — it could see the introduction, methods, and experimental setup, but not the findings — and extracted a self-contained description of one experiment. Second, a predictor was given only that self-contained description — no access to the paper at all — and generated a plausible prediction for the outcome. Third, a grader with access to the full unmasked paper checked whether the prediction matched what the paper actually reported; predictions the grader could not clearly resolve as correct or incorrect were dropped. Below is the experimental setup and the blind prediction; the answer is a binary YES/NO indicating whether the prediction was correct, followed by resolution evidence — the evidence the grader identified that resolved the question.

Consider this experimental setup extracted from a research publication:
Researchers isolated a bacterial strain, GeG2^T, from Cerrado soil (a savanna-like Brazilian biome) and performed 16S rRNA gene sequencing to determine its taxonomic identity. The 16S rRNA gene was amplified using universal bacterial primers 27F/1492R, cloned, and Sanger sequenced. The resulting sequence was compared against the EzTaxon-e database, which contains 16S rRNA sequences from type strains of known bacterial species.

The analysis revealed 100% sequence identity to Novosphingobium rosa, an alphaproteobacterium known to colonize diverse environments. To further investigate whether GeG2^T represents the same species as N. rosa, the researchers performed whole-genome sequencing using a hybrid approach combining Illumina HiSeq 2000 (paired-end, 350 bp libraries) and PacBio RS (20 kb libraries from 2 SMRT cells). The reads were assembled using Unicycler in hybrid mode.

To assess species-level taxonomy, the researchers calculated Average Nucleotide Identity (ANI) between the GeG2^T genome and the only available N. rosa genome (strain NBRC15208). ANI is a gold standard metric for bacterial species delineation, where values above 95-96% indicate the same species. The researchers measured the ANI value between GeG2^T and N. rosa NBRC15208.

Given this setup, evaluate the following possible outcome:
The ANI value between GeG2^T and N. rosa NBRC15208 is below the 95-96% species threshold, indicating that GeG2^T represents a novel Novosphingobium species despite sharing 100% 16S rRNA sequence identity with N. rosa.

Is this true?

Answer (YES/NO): YES